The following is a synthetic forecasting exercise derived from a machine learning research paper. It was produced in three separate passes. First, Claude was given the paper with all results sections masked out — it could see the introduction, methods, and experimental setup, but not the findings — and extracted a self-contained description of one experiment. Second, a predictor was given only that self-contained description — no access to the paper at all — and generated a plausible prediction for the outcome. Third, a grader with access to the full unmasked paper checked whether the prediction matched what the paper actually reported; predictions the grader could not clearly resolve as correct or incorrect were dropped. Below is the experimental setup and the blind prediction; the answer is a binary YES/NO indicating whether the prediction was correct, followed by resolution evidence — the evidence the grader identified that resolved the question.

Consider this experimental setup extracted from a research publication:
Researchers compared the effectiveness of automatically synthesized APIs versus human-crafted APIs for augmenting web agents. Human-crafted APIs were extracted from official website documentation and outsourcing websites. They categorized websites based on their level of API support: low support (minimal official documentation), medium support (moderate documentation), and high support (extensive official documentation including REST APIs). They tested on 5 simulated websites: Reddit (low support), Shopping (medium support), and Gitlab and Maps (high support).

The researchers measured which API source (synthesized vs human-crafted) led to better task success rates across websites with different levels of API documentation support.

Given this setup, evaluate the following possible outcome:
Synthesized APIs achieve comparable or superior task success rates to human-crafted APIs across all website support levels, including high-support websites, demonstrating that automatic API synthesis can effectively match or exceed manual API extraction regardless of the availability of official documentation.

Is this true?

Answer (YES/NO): NO